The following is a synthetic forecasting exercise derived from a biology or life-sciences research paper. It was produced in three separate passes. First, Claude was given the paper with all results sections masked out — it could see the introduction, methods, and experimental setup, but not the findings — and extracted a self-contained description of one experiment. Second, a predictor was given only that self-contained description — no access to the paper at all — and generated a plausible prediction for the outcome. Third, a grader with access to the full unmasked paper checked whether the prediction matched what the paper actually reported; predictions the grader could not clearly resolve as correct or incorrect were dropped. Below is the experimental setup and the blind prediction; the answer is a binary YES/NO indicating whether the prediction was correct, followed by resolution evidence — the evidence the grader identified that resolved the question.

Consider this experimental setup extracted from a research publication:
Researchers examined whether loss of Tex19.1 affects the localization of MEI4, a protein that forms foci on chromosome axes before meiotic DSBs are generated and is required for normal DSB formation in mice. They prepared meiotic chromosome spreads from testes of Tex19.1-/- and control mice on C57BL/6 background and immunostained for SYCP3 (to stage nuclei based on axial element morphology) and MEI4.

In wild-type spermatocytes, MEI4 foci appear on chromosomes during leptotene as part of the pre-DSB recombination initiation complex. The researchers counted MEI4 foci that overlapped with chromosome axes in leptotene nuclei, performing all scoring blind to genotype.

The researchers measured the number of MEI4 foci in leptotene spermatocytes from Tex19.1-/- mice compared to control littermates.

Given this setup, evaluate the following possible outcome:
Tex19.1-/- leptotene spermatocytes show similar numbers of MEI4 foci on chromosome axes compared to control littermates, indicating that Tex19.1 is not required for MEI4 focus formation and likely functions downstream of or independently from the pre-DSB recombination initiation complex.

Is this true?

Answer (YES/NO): YES